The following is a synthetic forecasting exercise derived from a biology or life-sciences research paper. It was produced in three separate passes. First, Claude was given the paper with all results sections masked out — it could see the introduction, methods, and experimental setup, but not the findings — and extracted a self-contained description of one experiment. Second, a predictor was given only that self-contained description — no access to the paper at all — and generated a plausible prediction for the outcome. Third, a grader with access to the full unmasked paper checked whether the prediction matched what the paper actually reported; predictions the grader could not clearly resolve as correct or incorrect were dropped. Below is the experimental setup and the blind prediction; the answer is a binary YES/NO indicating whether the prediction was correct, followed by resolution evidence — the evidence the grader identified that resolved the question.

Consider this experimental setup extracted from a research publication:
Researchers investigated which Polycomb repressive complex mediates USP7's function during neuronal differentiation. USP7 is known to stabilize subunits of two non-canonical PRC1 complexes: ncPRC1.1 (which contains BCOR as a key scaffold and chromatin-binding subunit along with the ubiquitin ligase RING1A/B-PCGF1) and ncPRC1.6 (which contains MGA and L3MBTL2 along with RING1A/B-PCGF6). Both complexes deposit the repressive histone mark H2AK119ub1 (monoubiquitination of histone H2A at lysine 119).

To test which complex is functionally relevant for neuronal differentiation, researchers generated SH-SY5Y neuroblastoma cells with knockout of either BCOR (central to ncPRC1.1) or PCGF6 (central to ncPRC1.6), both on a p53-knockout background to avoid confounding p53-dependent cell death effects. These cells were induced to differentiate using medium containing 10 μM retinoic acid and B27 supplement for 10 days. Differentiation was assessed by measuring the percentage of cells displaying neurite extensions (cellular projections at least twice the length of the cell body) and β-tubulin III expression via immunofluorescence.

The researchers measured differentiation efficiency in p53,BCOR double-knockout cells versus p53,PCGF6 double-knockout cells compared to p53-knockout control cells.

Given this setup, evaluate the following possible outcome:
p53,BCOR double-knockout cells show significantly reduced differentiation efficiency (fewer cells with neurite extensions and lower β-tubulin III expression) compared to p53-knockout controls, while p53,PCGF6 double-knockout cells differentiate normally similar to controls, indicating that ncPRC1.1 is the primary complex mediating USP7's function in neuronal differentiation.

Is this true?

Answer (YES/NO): YES